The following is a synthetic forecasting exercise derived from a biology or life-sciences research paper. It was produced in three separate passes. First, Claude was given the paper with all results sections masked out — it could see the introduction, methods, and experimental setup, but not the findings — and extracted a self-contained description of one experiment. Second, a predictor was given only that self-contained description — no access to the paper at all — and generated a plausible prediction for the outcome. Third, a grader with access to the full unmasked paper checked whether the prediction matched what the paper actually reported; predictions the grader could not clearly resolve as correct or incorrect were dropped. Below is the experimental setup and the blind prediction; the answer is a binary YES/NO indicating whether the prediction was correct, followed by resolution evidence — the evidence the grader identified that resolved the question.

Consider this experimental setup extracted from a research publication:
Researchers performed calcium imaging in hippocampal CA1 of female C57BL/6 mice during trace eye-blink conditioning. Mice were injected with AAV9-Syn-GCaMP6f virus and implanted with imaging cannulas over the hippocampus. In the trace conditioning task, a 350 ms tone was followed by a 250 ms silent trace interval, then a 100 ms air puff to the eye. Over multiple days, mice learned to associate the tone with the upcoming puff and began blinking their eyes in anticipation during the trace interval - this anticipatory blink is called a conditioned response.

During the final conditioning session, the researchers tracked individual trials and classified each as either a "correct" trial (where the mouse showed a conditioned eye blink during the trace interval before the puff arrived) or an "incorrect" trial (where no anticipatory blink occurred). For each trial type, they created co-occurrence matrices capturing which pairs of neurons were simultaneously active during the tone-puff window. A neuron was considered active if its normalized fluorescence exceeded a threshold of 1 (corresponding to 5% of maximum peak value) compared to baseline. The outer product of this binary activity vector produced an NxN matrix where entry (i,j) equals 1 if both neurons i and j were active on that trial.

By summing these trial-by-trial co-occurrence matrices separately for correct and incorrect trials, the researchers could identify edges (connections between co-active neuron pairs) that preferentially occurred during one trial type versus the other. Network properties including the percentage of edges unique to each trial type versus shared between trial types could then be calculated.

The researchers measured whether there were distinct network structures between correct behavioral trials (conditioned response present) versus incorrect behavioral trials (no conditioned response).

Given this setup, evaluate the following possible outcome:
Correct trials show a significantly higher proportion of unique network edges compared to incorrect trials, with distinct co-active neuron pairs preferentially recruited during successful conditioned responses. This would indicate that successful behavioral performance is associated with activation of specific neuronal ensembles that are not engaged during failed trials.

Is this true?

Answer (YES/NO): NO